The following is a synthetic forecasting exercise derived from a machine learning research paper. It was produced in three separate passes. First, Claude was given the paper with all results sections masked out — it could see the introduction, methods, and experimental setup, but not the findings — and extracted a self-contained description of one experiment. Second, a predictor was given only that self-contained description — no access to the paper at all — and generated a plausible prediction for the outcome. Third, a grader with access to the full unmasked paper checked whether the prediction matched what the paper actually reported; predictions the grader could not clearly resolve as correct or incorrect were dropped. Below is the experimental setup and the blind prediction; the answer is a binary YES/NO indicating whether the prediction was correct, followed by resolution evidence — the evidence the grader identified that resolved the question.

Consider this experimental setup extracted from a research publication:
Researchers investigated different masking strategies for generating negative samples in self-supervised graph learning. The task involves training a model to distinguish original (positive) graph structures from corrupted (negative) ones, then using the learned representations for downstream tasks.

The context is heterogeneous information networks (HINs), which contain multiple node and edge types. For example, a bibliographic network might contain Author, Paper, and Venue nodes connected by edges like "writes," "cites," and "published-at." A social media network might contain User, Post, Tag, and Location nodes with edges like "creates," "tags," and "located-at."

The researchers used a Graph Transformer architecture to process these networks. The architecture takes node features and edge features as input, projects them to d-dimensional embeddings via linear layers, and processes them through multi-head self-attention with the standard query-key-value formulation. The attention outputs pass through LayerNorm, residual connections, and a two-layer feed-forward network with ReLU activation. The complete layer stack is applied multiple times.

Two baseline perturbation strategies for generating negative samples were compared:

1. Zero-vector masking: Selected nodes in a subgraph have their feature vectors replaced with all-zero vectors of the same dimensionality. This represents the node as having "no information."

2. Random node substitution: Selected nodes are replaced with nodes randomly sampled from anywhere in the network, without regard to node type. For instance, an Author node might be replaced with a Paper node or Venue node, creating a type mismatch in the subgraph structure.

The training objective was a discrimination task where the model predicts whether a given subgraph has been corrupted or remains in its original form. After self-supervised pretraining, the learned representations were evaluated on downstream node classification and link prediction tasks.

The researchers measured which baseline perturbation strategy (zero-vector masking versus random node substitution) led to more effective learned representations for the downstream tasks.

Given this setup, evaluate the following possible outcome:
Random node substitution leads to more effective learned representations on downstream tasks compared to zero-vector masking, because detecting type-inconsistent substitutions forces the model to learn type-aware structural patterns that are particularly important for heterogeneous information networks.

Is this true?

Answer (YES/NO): YES